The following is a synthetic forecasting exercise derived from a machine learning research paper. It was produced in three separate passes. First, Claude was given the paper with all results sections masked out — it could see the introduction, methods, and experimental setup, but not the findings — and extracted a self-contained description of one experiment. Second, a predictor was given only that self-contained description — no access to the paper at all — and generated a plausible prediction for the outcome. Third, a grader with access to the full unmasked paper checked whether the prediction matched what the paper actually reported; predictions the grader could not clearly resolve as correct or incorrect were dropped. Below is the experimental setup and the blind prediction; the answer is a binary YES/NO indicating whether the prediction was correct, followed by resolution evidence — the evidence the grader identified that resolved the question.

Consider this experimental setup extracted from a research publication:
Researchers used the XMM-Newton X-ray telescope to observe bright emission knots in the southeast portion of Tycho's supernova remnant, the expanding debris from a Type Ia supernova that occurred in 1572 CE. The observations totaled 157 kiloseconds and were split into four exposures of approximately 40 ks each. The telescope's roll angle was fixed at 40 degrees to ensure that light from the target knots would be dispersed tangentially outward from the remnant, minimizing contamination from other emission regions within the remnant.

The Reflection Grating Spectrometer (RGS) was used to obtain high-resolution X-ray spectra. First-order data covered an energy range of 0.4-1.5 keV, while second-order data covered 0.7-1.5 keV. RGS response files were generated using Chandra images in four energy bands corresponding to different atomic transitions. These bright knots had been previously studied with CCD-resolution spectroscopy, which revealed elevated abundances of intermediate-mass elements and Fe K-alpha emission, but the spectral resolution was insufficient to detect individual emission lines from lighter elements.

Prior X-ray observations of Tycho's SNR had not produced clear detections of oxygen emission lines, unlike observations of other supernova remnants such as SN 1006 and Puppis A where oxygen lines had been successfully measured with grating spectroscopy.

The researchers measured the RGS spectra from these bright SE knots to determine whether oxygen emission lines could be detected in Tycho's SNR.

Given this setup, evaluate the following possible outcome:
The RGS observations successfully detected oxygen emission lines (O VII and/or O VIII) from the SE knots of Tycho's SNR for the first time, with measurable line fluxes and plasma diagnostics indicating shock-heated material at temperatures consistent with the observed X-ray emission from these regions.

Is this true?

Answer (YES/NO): YES